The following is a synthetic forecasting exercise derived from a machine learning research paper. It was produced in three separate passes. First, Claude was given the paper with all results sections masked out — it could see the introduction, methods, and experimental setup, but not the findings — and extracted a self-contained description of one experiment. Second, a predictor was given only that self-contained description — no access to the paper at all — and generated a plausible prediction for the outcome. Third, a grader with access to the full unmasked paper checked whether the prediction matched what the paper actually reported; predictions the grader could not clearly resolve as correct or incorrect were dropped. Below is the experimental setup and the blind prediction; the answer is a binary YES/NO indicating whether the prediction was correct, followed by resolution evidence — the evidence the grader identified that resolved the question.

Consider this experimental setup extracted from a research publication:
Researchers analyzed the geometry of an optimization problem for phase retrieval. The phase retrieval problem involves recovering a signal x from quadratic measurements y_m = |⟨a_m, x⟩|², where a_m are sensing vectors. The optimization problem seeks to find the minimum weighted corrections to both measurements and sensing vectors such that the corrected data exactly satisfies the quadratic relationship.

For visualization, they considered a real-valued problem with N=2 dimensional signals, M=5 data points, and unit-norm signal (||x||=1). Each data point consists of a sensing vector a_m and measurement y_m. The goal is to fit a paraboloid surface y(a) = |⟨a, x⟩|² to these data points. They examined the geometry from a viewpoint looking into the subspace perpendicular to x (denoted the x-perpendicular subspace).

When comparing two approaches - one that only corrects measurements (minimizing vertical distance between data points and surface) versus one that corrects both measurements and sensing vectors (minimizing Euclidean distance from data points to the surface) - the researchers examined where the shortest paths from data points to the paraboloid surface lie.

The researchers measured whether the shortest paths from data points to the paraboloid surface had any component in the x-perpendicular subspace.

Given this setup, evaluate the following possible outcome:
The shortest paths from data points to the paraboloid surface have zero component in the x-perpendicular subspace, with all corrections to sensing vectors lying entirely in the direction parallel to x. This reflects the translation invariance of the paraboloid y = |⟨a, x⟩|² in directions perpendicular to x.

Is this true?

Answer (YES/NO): YES